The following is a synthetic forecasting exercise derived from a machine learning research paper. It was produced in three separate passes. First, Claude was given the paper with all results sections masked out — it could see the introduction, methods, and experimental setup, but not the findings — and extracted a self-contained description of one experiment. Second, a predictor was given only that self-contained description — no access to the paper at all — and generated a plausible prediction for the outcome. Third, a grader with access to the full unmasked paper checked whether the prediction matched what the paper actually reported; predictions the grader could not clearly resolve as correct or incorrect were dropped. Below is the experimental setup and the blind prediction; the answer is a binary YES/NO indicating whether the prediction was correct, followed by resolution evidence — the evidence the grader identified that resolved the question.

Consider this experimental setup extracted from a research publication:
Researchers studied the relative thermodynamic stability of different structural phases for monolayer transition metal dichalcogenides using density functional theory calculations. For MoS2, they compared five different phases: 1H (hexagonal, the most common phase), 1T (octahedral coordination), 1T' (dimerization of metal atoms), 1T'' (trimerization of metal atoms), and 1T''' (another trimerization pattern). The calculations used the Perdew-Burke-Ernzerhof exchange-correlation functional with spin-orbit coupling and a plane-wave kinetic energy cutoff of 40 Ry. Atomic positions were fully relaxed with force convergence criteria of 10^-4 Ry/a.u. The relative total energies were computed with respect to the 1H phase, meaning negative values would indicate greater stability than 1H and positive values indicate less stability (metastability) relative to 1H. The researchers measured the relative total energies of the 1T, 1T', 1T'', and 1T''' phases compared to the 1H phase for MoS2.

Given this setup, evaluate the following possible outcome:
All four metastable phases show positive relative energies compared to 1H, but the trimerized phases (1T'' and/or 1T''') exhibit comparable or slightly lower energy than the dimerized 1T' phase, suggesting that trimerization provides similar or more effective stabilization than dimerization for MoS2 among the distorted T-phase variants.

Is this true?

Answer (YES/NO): NO